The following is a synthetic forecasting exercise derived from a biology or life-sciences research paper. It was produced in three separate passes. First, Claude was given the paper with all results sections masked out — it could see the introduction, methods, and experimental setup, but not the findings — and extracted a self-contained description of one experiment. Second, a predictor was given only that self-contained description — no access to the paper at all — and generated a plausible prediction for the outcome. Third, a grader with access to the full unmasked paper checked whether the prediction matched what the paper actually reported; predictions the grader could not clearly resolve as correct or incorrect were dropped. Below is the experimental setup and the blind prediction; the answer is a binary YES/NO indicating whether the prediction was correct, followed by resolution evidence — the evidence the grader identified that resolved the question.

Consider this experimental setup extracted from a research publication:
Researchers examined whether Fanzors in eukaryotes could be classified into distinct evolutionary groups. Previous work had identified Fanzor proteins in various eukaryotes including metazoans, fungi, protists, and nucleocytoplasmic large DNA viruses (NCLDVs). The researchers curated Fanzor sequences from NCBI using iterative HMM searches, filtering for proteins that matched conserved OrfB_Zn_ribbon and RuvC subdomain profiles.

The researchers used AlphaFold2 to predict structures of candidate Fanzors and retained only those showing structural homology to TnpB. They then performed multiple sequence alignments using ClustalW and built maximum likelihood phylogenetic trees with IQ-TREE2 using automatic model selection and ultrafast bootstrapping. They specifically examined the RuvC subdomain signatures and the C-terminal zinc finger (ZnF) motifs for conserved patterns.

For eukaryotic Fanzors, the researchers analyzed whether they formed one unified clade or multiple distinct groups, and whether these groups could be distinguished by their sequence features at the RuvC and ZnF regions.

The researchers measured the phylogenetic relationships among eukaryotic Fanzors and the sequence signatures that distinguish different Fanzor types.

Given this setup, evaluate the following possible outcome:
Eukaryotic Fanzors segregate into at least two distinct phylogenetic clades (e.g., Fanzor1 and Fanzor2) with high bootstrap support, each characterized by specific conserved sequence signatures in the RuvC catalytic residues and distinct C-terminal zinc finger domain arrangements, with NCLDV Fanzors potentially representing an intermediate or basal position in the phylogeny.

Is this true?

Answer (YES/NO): NO